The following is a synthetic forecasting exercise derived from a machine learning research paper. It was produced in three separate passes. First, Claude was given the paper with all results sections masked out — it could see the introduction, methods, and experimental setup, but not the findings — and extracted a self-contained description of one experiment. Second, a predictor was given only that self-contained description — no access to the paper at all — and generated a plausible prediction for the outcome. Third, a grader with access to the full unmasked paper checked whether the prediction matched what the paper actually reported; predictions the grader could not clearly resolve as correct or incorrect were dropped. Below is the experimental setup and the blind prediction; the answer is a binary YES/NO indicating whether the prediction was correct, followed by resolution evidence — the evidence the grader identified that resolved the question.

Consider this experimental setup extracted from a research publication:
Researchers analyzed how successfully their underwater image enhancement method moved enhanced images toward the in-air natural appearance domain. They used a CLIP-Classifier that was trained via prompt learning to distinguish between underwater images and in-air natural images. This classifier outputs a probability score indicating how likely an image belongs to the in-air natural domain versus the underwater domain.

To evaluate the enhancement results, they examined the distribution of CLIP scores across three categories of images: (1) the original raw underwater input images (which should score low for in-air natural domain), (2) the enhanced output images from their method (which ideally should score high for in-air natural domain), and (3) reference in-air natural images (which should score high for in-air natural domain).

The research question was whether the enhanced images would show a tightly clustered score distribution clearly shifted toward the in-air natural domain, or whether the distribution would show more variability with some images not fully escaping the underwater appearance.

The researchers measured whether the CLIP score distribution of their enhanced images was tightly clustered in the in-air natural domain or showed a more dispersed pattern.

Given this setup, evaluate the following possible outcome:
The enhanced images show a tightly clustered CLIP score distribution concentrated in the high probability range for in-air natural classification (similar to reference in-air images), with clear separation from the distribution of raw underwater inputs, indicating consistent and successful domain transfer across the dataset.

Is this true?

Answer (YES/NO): NO